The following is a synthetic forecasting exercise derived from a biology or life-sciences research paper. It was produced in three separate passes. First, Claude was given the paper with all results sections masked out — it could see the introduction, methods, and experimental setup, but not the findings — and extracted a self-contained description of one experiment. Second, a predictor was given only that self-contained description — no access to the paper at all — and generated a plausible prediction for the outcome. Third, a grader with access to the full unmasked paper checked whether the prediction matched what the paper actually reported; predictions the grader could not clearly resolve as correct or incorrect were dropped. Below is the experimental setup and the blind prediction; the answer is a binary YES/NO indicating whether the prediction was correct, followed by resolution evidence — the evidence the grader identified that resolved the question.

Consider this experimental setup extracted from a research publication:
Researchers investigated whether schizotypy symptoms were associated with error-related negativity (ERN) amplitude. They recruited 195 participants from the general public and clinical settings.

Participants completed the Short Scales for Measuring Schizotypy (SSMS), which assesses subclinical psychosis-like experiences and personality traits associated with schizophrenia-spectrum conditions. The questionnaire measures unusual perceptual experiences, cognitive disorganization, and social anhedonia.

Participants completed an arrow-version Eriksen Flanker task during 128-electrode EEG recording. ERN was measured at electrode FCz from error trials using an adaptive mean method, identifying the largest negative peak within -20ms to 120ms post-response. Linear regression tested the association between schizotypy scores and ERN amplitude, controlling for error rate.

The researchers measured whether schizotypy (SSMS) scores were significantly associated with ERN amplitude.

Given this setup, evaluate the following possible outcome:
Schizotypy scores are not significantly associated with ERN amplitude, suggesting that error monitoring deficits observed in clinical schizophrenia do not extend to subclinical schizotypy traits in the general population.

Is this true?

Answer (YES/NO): YES